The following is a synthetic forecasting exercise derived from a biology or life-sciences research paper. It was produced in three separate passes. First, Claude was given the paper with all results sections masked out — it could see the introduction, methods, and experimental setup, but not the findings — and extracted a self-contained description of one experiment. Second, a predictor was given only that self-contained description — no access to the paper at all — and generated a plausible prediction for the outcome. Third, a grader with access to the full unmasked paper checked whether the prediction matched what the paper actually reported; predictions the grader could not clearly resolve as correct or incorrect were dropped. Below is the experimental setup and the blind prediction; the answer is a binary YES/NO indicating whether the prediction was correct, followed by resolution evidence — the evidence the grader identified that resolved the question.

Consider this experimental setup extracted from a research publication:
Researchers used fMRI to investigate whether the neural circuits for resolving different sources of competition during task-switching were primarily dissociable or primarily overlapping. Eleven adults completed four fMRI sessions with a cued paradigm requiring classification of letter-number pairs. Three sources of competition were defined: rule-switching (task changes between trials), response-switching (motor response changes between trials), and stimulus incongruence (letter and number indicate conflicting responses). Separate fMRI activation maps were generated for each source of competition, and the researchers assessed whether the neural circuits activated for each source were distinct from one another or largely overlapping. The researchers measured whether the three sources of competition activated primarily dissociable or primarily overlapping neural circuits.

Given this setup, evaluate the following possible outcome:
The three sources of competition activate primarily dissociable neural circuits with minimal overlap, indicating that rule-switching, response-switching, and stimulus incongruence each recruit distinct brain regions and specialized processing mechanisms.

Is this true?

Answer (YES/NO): YES